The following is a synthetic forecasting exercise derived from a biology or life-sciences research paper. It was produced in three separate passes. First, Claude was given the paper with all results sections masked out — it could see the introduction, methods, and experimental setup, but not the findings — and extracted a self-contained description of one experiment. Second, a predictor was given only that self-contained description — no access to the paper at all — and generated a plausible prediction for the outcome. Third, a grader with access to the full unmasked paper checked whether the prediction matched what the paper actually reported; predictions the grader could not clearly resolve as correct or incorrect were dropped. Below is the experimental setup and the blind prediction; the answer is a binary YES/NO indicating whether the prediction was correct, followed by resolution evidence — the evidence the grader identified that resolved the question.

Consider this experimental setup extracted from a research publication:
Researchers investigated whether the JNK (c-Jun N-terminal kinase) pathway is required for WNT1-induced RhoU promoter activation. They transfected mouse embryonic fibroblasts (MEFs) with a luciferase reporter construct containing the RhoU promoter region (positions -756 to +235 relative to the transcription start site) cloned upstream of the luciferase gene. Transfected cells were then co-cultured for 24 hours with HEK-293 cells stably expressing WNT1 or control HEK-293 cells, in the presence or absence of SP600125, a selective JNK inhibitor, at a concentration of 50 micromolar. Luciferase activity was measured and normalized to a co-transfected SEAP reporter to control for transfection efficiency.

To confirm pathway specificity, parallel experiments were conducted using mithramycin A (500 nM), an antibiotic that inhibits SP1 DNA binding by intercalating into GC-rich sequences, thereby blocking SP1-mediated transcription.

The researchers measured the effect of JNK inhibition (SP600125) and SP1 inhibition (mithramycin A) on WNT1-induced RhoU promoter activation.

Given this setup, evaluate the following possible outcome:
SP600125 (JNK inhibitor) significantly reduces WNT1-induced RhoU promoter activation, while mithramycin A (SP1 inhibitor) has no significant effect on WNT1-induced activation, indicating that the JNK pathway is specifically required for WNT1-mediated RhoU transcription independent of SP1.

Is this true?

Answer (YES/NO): NO